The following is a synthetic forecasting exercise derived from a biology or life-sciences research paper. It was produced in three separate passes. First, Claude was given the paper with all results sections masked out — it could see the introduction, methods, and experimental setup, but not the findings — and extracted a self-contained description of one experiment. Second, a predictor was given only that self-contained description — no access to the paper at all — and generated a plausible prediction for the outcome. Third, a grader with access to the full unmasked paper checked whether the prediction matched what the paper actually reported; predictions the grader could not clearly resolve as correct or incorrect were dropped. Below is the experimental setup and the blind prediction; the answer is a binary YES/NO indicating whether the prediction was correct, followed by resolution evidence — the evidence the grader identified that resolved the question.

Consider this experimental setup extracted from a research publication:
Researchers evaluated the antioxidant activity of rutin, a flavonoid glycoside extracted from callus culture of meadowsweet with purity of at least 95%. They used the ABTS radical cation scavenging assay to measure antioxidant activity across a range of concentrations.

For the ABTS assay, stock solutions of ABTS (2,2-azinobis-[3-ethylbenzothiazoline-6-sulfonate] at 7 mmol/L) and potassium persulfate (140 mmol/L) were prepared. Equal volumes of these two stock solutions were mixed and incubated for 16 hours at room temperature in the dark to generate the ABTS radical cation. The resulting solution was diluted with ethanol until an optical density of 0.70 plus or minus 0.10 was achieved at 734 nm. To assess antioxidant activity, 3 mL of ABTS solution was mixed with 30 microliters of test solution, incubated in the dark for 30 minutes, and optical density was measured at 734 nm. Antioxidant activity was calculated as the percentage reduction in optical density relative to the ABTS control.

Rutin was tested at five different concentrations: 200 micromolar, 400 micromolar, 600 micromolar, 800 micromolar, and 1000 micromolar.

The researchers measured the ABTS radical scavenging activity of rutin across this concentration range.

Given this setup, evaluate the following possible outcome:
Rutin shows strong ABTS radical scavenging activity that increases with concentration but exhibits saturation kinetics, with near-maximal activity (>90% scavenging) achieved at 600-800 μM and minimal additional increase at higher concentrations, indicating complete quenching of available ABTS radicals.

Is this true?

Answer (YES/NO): NO